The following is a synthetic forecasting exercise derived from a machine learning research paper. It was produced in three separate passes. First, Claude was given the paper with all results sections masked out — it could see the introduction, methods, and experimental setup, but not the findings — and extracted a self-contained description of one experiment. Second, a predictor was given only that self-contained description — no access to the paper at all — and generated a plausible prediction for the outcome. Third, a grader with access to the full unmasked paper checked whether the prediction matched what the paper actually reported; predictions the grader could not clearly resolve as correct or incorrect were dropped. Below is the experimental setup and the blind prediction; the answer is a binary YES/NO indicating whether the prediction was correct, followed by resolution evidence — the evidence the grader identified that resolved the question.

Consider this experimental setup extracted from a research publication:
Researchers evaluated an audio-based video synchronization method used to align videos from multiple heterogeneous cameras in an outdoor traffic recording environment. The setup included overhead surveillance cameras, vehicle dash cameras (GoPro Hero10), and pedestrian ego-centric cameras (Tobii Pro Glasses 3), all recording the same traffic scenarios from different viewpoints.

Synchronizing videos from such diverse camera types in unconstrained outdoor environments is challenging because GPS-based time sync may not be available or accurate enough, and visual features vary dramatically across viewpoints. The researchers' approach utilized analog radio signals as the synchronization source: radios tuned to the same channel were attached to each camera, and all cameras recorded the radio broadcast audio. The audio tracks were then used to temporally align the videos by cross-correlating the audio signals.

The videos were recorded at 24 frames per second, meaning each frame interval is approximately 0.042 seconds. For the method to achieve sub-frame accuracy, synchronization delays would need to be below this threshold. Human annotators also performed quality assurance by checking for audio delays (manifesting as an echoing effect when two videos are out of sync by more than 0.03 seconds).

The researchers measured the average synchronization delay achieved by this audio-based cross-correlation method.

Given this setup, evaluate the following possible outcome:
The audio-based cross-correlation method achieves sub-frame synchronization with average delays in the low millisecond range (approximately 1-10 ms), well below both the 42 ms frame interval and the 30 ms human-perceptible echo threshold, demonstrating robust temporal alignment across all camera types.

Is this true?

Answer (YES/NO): NO